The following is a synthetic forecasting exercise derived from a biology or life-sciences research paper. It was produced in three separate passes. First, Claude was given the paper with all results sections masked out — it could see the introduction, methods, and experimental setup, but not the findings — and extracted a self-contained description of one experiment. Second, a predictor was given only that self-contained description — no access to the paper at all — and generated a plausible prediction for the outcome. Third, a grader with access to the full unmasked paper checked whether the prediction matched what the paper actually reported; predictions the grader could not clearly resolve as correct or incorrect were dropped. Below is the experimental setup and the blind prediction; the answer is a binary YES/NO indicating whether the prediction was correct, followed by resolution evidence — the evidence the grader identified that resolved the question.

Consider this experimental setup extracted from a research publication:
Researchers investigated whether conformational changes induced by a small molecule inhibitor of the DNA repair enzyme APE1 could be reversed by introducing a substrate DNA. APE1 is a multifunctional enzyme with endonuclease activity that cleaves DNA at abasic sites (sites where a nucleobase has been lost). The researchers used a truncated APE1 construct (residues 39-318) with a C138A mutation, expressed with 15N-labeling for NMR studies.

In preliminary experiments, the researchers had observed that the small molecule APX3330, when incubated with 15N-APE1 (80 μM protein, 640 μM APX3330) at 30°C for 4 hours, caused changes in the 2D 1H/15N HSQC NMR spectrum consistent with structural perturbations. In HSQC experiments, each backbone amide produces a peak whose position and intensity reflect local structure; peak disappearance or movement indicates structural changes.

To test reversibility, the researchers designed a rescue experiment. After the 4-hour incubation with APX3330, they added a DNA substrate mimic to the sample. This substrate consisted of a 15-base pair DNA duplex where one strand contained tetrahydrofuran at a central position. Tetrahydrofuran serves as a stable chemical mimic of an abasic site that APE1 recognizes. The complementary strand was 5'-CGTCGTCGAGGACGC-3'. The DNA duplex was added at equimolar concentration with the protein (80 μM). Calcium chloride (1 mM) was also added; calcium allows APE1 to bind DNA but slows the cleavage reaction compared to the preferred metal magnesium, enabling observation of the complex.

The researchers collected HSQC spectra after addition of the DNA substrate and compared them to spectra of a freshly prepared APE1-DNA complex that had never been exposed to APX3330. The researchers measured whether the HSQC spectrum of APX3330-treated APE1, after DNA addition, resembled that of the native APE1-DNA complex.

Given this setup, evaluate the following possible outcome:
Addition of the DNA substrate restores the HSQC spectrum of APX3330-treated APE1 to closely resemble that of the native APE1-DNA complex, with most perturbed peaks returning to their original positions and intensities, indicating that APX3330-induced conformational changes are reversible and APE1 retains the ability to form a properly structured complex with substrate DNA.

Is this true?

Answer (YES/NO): NO